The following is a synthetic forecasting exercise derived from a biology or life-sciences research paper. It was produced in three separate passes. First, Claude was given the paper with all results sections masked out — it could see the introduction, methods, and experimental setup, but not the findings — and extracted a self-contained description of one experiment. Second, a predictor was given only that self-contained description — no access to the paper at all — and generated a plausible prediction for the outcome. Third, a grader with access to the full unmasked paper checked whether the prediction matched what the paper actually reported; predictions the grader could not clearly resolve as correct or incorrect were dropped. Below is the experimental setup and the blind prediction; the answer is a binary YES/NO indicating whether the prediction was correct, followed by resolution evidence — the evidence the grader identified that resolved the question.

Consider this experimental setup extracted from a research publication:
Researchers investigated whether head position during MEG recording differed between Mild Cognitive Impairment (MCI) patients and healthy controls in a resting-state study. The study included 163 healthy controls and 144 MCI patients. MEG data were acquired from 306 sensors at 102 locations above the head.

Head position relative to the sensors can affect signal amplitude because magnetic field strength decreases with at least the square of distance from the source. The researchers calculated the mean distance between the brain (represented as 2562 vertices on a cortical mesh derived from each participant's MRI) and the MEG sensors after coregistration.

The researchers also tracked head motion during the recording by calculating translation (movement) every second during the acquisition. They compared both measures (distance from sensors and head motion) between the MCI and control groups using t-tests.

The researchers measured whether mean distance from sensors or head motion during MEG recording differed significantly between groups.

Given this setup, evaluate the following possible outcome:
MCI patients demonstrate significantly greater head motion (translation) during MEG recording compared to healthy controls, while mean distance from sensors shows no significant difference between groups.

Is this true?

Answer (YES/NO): NO